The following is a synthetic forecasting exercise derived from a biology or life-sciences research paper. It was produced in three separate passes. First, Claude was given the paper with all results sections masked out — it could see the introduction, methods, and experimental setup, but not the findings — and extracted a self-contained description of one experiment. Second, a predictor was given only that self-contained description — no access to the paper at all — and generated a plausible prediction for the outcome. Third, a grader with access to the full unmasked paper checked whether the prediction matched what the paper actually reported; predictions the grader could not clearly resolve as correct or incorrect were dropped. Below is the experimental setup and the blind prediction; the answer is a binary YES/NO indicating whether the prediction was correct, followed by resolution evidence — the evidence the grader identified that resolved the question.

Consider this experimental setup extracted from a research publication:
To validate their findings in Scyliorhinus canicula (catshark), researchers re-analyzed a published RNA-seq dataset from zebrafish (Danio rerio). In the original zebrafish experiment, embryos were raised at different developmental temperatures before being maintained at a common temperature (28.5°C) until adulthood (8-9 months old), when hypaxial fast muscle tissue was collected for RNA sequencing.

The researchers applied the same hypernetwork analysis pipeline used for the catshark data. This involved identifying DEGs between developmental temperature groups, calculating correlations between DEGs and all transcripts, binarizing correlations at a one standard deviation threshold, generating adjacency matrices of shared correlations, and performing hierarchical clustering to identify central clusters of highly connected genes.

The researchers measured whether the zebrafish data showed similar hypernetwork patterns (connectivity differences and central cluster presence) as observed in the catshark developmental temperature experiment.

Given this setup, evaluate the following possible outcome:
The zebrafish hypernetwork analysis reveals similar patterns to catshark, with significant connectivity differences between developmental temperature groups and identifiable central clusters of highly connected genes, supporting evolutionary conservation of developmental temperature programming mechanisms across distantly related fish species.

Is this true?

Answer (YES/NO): YES